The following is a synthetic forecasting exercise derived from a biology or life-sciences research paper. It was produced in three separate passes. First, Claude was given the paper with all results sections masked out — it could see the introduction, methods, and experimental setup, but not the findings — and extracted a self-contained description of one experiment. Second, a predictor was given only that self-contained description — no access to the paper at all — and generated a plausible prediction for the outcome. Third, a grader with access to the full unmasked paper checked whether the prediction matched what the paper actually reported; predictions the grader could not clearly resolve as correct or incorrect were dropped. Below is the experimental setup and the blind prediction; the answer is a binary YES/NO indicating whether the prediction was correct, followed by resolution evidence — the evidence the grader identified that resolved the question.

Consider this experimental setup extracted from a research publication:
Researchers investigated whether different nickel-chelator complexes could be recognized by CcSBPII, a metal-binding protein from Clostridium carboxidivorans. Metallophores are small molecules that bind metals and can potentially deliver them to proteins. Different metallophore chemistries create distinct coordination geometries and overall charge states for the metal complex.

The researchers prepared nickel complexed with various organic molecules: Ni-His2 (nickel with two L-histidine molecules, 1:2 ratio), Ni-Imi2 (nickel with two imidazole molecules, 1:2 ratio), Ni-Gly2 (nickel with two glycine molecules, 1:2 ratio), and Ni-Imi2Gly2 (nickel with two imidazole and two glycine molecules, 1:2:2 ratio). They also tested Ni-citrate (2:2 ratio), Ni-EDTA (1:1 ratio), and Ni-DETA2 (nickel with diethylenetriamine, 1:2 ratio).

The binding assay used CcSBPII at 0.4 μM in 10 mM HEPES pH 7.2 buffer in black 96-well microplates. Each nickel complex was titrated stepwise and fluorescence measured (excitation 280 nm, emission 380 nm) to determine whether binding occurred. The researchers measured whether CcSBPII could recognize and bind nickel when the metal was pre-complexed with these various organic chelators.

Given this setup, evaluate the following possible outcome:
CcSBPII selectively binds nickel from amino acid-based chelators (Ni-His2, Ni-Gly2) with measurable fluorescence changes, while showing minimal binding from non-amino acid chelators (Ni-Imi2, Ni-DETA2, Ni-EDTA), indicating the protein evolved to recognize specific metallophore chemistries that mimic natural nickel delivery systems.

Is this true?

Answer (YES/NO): NO